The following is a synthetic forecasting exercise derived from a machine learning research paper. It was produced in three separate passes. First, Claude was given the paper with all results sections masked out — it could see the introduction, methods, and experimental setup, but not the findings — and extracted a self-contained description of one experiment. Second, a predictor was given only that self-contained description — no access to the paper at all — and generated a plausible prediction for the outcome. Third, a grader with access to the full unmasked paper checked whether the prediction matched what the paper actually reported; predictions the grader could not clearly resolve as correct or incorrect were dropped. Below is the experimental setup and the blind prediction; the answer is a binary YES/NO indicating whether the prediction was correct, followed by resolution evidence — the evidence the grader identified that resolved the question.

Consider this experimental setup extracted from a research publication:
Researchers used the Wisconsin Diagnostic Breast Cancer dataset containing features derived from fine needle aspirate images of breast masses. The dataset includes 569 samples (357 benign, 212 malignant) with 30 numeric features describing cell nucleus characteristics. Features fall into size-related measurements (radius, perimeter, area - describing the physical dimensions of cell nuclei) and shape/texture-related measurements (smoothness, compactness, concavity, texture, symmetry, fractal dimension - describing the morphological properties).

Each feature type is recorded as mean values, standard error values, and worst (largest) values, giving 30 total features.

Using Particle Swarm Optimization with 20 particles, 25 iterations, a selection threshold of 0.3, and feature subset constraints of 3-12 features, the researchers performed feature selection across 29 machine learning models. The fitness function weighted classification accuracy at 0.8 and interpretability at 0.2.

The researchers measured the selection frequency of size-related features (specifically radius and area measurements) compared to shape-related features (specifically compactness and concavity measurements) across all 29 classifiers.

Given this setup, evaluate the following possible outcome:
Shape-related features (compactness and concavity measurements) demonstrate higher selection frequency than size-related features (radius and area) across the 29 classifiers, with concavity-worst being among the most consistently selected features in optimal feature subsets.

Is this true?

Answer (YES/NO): NO